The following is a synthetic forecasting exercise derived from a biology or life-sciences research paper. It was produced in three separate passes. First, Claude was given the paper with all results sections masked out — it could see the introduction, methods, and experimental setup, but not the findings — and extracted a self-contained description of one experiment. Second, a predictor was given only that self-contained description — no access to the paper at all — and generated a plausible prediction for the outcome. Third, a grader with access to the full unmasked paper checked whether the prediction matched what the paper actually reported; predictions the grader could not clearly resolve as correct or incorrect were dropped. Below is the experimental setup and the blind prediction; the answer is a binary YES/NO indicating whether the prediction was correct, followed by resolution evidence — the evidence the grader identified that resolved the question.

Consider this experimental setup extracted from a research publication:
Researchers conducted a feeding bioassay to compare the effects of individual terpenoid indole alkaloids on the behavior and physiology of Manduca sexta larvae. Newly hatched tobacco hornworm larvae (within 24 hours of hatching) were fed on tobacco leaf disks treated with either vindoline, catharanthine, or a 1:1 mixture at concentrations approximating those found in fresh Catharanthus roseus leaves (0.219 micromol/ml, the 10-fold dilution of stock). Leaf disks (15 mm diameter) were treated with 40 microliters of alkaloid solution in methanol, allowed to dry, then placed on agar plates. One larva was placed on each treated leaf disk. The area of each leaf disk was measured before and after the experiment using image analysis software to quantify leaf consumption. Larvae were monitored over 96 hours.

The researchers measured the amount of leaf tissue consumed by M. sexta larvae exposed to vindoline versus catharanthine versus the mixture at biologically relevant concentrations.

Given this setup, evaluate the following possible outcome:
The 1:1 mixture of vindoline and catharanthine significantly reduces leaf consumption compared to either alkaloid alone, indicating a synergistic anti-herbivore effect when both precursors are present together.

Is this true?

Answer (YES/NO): YES